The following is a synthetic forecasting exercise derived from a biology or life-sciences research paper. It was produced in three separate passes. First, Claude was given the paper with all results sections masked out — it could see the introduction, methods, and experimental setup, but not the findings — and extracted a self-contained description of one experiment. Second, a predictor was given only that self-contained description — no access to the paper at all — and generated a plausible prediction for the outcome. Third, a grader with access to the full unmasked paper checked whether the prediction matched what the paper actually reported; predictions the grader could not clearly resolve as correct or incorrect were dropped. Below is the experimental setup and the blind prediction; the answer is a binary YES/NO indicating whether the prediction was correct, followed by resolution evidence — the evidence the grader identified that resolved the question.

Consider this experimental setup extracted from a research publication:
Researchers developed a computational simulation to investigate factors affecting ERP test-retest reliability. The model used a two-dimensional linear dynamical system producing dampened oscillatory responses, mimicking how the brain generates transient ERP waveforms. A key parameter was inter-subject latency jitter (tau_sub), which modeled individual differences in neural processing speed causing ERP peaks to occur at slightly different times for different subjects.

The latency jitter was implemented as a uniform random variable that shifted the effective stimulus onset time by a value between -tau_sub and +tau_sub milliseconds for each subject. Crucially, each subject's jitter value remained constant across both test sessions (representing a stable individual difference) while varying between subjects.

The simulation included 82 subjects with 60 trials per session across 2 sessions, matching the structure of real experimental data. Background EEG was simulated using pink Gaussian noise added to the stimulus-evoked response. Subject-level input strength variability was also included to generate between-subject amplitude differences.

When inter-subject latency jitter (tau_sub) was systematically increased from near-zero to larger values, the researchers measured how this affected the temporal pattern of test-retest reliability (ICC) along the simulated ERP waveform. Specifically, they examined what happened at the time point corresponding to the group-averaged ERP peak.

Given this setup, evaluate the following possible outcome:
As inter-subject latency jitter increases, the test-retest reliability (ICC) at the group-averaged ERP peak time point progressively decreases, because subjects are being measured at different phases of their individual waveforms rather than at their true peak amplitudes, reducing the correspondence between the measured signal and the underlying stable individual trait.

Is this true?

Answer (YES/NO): NO